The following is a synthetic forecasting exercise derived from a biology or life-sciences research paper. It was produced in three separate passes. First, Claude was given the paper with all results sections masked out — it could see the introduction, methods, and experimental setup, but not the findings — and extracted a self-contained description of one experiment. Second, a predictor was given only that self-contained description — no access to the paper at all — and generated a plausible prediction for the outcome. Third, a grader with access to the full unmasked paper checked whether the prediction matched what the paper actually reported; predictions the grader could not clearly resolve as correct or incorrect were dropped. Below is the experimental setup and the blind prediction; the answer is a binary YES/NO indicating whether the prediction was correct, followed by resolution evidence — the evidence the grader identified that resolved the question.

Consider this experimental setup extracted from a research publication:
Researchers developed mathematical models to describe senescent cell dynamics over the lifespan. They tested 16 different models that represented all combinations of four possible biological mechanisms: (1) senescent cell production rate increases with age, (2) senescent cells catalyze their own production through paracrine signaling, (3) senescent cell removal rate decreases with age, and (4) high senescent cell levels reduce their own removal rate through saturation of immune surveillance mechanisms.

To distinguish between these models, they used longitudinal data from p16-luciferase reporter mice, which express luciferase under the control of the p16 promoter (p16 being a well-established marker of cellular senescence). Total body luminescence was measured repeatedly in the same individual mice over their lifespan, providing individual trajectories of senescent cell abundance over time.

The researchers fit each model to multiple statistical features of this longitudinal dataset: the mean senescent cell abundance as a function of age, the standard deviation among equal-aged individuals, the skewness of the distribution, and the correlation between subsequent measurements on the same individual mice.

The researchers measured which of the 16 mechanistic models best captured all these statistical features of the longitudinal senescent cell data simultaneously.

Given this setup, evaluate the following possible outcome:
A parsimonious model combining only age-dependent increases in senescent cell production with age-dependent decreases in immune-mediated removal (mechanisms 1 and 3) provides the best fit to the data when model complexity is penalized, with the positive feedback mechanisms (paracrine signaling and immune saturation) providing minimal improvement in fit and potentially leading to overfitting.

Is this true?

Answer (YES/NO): NO